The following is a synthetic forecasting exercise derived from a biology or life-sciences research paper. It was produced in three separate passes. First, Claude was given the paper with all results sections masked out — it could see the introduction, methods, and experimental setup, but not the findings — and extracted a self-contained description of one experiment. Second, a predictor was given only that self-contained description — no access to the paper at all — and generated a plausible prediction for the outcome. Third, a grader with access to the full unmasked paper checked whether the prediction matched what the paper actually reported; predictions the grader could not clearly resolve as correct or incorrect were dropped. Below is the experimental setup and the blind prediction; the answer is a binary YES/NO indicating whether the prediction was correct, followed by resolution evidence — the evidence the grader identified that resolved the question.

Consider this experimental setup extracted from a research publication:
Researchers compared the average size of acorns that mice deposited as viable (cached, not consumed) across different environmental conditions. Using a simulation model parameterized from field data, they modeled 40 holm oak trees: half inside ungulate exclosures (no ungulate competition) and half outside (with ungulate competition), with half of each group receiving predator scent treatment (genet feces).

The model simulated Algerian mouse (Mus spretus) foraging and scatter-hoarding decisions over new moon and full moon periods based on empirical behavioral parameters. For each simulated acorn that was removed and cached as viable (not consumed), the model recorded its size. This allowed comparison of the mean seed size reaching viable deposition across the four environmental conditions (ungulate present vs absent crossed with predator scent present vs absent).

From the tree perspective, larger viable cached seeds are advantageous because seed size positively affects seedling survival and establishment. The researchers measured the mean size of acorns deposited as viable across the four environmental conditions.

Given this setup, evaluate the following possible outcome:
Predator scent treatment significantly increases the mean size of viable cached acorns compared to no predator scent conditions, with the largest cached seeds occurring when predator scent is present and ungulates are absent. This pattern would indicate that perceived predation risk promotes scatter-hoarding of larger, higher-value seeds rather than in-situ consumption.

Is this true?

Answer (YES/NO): NO